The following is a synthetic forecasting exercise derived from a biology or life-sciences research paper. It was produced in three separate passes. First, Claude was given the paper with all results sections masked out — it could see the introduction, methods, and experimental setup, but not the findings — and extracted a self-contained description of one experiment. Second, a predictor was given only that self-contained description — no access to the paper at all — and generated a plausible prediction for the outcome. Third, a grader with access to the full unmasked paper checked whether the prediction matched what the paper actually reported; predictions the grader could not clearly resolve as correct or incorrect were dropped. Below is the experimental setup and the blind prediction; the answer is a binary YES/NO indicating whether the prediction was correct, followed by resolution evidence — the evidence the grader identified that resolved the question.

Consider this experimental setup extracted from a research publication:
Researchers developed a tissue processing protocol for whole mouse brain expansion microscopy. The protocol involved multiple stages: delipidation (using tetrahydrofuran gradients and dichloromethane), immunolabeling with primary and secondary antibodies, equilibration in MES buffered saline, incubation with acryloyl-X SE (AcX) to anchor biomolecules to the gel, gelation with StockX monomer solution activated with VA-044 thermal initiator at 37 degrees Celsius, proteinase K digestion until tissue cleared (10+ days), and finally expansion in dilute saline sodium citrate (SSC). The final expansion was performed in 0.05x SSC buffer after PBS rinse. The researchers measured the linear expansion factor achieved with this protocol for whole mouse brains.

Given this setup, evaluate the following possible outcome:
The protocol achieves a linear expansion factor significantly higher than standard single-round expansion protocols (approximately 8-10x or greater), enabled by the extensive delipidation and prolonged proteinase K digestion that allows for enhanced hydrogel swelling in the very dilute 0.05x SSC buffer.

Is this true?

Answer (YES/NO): NO